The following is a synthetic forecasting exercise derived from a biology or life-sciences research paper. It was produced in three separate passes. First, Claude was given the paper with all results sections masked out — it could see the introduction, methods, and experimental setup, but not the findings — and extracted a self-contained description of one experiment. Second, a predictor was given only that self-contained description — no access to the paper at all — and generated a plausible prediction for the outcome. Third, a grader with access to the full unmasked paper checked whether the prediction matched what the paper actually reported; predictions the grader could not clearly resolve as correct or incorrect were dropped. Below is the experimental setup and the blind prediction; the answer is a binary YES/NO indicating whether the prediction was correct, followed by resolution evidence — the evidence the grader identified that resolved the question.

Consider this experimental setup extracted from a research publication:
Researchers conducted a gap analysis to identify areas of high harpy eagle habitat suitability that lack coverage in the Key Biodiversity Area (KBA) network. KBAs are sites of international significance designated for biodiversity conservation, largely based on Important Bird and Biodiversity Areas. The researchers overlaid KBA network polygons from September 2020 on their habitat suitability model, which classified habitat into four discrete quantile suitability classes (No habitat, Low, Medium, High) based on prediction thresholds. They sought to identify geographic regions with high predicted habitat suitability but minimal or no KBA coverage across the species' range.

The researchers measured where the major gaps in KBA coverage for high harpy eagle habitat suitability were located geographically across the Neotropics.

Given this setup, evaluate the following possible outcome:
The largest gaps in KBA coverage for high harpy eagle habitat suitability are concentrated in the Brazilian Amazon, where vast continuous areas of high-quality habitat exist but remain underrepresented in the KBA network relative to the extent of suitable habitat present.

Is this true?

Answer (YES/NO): NO